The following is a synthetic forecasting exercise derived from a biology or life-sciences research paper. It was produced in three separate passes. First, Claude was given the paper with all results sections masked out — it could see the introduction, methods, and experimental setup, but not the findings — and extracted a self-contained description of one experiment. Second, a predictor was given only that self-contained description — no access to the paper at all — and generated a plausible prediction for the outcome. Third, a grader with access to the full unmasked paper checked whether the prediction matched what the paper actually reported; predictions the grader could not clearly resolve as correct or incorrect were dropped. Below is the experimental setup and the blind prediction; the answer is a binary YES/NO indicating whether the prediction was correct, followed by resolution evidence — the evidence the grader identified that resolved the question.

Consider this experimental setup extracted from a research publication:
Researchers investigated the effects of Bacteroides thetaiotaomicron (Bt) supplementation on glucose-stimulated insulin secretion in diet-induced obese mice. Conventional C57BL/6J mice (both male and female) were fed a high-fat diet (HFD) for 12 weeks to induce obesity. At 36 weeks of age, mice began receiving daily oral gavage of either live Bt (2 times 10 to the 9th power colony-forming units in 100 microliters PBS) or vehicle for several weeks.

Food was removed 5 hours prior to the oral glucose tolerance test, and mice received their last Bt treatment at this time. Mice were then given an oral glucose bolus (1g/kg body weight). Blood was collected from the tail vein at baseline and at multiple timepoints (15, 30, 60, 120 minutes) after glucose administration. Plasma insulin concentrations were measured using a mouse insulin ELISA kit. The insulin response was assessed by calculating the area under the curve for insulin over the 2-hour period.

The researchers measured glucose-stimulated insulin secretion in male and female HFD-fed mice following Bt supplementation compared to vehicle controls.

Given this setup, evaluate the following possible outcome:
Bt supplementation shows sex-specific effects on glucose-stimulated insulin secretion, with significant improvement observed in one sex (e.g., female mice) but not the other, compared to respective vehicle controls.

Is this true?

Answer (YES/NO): NO